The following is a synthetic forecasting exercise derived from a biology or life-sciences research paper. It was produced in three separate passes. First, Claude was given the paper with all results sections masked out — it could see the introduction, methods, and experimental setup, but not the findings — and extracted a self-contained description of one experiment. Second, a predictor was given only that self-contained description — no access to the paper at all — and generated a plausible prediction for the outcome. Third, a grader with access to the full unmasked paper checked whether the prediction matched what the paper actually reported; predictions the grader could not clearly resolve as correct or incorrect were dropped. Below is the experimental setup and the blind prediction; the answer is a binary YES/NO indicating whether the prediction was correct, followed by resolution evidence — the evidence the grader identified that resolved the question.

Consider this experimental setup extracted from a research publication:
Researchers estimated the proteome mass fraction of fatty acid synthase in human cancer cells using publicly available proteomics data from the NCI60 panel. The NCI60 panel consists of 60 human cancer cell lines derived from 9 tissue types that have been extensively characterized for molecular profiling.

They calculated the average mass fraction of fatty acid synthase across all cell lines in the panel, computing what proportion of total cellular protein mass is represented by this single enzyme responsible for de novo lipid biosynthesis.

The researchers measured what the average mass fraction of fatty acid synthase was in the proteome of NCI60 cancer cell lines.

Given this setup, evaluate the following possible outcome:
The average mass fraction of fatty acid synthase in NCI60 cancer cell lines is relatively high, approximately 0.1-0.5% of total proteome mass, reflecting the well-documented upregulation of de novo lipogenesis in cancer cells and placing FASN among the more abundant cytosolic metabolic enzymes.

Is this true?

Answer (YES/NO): NO